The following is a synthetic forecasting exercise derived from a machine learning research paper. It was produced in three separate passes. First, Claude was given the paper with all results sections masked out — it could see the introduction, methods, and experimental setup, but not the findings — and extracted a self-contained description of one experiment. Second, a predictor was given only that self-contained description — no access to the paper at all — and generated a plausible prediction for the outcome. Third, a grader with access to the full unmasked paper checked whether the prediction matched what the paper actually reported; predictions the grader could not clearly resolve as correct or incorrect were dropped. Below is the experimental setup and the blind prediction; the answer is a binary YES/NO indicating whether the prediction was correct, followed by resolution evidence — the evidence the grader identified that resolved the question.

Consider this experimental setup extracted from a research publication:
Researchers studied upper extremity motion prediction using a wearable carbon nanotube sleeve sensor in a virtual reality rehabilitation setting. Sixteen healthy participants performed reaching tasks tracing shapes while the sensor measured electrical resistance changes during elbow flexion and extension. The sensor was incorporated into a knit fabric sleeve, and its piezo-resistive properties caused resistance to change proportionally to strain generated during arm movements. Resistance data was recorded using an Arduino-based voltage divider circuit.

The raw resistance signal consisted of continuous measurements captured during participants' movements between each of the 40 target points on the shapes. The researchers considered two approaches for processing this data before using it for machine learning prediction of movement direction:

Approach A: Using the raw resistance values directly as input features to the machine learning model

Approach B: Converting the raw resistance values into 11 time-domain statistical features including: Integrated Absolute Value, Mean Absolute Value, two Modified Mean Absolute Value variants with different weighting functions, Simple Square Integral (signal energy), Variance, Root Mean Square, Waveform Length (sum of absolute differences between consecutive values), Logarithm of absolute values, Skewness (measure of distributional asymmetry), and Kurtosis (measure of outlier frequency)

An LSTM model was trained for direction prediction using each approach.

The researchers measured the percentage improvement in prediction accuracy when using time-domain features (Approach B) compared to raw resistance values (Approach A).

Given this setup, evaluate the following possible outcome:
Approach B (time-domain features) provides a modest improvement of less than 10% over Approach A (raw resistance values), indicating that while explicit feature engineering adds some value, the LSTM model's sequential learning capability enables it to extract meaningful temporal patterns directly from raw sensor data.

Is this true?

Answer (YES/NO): NO